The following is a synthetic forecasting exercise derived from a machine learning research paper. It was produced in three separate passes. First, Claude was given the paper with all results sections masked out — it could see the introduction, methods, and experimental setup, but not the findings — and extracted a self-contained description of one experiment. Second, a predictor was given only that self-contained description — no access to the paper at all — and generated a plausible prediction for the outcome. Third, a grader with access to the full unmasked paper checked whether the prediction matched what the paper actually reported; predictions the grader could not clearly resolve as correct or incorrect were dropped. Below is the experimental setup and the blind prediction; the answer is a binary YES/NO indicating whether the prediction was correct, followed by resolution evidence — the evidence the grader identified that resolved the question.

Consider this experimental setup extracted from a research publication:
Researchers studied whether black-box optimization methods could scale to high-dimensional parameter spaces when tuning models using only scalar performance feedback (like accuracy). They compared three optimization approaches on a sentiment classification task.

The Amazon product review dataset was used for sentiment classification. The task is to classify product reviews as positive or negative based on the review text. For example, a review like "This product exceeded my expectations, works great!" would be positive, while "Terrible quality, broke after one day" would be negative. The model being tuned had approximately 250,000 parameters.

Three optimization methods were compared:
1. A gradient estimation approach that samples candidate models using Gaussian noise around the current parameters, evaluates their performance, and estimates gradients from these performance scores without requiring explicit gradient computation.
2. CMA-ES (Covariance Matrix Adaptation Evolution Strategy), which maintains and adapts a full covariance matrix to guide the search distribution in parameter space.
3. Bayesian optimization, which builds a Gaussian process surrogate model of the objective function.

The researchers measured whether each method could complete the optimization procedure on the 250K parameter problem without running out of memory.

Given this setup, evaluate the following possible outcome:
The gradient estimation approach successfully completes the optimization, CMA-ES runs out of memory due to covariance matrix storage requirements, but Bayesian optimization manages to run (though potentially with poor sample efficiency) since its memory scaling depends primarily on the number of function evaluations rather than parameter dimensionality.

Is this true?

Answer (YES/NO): NO